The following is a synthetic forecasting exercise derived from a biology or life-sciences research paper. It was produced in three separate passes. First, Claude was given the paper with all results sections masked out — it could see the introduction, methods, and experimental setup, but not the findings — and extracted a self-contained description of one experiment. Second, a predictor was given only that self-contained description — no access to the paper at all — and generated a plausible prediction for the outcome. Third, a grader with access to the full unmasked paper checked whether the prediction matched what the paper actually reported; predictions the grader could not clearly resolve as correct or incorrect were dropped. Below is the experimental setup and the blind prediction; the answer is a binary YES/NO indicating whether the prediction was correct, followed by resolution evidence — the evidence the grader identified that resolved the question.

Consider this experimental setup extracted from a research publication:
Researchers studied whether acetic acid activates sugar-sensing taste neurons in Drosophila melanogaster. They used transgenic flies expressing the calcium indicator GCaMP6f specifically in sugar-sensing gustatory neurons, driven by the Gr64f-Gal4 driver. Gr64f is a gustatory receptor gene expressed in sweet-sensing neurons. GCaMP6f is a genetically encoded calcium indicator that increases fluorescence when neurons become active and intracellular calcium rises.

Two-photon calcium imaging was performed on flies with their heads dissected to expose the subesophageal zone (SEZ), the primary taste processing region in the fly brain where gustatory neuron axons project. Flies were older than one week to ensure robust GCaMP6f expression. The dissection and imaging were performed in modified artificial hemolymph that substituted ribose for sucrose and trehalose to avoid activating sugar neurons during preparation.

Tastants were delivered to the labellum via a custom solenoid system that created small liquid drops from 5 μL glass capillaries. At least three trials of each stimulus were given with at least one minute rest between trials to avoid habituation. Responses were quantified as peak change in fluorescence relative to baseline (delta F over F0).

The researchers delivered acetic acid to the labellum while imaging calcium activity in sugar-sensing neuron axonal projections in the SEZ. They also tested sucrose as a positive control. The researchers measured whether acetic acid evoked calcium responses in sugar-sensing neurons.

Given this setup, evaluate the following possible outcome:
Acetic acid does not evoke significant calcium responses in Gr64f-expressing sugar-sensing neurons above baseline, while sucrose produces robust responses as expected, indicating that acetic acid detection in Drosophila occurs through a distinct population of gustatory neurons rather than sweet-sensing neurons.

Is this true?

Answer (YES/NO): NO